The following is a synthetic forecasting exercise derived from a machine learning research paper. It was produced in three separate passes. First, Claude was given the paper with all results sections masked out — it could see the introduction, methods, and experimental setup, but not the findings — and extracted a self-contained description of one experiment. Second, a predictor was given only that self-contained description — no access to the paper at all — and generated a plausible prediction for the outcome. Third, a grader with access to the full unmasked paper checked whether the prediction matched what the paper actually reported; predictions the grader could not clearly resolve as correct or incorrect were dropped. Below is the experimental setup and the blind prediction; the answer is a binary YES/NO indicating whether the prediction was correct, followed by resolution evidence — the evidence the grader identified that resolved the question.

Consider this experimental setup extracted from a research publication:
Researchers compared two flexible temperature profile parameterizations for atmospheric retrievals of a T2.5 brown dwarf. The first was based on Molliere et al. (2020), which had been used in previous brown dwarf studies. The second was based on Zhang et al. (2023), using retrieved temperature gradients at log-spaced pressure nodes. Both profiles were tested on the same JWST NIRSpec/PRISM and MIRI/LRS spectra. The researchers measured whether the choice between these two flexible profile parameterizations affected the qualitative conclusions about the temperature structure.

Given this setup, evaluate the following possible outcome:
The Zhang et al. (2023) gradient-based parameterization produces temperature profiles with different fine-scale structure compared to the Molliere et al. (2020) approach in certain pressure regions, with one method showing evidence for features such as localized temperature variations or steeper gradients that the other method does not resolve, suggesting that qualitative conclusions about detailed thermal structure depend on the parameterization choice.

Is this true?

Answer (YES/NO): NO